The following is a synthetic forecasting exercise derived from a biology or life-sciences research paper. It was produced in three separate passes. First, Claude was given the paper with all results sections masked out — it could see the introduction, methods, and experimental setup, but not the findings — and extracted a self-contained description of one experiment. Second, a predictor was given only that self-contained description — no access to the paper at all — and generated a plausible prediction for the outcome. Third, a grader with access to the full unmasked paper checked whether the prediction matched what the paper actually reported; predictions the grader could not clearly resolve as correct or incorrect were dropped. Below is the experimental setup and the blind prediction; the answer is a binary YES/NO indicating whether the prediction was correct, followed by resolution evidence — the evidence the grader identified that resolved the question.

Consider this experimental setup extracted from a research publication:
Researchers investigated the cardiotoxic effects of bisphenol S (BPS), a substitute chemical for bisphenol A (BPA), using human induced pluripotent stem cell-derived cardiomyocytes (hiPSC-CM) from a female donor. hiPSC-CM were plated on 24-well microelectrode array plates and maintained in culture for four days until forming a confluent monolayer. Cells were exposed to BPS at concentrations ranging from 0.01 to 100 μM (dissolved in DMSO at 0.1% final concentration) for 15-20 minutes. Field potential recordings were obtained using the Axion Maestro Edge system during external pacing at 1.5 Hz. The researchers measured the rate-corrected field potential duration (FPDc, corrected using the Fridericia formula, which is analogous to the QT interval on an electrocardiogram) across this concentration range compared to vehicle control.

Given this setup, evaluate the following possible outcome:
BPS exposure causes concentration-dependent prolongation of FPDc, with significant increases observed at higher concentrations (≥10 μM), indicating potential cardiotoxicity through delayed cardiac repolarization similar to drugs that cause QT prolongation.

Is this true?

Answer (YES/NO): NO